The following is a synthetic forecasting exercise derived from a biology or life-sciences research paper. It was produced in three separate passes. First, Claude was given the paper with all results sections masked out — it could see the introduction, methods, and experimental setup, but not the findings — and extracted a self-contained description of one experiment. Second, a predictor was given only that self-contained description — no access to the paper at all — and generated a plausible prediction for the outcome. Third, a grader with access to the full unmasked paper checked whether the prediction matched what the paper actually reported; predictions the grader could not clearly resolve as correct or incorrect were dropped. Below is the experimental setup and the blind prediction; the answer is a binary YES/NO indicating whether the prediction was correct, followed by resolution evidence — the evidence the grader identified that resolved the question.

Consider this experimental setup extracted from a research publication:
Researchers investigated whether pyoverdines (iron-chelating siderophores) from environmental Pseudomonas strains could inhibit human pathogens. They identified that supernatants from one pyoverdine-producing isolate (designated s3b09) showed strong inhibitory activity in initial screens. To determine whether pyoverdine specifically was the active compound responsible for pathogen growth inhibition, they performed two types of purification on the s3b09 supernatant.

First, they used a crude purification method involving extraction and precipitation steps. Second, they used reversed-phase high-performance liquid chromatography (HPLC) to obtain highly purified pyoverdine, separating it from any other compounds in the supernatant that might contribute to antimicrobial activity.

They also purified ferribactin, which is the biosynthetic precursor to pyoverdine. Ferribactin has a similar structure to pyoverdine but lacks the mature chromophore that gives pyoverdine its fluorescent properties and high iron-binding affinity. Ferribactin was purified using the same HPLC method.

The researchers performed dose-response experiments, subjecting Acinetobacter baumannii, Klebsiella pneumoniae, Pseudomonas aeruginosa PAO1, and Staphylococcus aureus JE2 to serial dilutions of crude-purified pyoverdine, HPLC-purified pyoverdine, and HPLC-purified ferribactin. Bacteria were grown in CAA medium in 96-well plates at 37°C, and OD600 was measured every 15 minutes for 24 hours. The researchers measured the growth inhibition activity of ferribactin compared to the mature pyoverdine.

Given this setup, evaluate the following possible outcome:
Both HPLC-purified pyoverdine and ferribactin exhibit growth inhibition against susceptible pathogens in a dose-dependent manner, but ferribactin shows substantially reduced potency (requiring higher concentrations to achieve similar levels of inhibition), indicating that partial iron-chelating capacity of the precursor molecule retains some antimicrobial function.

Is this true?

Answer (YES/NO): NO